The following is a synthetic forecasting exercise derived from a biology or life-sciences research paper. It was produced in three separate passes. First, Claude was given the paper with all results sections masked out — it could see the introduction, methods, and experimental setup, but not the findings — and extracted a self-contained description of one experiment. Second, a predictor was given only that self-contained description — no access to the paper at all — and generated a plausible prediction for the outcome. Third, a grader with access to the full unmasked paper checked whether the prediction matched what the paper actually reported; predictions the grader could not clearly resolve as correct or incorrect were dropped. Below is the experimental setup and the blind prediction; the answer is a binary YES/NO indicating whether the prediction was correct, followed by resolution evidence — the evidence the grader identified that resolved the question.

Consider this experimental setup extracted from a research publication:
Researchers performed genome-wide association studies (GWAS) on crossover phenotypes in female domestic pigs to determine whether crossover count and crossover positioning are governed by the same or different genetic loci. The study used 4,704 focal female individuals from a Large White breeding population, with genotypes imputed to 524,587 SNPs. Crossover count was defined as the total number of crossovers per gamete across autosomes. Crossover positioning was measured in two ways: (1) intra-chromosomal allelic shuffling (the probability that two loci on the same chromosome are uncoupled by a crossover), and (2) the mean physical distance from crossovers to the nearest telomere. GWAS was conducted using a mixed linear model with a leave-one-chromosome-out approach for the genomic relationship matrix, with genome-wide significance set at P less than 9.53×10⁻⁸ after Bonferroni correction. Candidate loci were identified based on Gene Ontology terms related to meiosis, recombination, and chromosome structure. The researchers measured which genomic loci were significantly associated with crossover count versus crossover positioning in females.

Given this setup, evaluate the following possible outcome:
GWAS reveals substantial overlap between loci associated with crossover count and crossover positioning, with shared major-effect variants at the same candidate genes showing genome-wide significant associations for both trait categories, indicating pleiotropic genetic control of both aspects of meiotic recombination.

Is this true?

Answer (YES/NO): NO